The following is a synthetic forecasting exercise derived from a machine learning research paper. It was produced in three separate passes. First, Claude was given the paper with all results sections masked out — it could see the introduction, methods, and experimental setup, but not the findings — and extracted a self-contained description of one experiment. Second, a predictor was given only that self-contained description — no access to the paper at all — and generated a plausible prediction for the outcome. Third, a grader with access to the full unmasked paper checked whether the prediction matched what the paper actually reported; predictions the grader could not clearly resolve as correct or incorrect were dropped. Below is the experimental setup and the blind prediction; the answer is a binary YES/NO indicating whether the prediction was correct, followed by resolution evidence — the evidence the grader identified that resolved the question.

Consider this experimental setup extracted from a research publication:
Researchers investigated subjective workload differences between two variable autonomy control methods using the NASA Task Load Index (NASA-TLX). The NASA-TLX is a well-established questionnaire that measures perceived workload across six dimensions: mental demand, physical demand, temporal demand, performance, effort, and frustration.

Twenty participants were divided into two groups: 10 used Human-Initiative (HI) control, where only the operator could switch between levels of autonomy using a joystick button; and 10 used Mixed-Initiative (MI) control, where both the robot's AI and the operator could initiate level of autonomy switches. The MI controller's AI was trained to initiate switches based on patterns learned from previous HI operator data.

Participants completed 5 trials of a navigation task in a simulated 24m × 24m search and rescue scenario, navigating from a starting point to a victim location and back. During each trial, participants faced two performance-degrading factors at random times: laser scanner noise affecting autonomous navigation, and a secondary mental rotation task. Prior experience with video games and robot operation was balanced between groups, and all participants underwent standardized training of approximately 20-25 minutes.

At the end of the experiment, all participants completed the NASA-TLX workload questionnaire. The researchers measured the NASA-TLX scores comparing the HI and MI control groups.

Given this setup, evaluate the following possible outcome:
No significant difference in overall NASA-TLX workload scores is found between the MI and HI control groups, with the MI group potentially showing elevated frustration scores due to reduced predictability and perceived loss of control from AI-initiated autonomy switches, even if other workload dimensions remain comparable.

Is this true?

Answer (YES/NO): NO